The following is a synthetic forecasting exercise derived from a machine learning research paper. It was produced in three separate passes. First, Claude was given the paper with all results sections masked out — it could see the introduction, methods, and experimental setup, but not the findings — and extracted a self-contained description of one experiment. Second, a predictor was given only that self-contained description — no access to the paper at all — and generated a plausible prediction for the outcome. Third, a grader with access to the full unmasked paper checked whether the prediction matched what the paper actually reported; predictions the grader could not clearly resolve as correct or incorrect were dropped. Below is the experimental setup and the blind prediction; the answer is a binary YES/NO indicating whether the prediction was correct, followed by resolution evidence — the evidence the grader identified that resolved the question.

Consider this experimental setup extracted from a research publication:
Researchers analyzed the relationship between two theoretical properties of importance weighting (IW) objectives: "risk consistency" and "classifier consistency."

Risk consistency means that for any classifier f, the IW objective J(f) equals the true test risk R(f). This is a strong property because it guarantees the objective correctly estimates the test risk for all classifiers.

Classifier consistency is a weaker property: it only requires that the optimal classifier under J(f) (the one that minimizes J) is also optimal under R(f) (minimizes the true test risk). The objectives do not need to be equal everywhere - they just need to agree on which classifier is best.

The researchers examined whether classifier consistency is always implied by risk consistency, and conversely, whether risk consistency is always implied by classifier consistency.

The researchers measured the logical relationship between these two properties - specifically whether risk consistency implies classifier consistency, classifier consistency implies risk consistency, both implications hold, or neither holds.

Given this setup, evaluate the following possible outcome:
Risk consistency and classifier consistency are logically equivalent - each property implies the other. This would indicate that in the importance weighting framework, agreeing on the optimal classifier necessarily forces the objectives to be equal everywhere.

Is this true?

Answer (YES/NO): NO